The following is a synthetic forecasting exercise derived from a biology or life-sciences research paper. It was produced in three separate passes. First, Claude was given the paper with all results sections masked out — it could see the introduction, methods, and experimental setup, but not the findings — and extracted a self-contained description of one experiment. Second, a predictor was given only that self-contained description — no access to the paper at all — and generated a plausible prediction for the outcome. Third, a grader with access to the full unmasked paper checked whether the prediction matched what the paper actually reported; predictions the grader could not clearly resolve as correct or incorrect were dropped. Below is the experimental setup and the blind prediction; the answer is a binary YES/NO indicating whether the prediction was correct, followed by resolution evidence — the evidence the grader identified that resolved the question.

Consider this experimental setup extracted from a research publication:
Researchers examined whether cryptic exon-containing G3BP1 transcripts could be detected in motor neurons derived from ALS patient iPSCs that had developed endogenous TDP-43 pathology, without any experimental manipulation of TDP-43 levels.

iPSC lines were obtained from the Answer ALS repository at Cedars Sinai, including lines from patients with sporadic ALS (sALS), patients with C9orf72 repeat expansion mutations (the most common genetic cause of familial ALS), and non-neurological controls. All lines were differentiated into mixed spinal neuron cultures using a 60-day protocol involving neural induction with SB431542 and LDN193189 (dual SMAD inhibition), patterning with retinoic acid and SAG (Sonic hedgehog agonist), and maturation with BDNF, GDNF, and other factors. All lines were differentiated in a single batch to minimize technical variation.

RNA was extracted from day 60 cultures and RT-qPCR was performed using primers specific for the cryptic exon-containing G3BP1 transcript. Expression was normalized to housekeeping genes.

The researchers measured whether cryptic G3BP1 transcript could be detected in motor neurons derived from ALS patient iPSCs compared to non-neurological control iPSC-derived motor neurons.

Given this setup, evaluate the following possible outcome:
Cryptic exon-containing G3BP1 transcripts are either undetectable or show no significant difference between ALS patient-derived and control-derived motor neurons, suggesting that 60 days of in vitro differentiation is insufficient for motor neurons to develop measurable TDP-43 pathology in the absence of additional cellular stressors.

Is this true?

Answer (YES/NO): NO